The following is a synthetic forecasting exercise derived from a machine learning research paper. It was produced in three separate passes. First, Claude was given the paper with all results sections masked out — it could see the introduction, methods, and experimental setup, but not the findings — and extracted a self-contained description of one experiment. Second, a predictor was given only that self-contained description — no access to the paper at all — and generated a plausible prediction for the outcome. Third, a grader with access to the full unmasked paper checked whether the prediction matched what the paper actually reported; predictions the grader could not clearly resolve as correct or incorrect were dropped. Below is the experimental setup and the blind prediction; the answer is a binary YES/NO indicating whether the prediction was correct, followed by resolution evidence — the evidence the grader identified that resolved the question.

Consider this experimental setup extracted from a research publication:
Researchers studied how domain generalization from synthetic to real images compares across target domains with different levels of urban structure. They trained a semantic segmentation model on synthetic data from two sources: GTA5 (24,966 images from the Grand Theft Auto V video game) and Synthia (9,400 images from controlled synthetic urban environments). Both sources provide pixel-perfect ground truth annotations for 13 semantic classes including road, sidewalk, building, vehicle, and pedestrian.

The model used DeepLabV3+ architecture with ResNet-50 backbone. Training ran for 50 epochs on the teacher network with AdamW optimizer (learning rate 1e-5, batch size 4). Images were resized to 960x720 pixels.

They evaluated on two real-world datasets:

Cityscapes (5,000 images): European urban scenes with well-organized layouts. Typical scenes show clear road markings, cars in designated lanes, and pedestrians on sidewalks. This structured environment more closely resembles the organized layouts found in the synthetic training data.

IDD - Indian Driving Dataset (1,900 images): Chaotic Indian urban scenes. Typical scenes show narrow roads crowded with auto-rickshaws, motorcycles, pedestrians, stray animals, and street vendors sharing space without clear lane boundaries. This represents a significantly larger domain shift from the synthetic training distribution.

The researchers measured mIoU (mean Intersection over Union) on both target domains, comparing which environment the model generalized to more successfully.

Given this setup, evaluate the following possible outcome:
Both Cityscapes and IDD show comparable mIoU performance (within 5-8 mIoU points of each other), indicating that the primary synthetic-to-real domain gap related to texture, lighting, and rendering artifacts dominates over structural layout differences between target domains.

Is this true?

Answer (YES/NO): NO